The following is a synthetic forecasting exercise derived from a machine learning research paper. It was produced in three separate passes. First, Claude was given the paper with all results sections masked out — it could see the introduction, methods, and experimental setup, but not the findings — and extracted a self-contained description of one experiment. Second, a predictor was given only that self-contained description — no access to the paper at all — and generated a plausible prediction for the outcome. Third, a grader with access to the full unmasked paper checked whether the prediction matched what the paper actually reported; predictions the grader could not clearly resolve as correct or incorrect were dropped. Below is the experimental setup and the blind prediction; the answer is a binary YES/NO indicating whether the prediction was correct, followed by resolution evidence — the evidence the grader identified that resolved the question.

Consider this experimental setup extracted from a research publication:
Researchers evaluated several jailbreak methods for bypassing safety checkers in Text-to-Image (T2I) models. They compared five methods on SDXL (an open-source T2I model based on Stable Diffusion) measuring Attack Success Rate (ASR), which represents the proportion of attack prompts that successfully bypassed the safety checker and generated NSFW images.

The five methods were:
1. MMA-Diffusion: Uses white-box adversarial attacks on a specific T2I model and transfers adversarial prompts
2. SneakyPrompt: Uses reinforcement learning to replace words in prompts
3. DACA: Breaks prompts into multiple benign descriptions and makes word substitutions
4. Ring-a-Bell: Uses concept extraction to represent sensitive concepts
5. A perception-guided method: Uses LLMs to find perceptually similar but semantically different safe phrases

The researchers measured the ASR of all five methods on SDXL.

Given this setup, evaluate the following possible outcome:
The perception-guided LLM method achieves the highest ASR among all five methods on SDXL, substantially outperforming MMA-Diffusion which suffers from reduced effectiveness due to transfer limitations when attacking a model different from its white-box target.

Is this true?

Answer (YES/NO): NO